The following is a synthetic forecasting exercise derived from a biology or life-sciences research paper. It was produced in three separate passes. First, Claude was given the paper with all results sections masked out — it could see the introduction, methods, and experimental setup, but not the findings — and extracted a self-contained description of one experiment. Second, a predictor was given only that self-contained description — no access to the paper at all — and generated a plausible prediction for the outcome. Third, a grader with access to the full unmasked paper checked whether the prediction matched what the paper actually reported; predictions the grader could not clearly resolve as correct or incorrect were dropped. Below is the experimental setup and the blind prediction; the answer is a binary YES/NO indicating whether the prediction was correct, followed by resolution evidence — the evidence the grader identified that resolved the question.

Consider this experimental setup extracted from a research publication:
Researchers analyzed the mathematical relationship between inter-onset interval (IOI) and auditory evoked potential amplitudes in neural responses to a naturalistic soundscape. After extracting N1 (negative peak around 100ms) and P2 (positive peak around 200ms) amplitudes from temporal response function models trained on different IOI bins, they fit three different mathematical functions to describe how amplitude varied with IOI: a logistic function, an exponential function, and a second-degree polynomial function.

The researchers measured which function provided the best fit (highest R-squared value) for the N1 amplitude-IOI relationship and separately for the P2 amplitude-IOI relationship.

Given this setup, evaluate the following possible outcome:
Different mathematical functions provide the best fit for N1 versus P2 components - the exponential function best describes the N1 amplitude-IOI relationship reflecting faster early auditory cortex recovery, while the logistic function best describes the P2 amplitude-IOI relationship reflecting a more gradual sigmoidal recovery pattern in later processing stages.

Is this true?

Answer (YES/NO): NO